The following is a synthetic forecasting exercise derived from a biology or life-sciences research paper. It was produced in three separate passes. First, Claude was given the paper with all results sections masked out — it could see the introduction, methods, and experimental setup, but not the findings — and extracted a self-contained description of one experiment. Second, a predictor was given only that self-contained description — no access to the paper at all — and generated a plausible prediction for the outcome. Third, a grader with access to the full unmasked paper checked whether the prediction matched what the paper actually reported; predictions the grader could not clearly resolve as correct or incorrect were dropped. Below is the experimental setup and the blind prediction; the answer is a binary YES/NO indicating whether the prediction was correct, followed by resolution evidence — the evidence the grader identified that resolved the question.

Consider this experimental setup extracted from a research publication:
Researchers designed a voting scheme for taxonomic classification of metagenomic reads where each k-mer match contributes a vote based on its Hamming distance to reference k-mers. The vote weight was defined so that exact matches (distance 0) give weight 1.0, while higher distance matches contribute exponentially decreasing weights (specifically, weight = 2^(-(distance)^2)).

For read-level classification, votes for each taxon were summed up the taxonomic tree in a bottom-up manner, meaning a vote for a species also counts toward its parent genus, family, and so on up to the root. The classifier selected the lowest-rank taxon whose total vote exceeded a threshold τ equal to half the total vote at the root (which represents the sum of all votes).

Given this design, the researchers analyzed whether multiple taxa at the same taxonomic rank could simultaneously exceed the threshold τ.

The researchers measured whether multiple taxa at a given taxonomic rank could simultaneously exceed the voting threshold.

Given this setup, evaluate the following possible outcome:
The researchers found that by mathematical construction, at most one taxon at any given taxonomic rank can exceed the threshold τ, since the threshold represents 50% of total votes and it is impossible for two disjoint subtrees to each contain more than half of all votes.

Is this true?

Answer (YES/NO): YES